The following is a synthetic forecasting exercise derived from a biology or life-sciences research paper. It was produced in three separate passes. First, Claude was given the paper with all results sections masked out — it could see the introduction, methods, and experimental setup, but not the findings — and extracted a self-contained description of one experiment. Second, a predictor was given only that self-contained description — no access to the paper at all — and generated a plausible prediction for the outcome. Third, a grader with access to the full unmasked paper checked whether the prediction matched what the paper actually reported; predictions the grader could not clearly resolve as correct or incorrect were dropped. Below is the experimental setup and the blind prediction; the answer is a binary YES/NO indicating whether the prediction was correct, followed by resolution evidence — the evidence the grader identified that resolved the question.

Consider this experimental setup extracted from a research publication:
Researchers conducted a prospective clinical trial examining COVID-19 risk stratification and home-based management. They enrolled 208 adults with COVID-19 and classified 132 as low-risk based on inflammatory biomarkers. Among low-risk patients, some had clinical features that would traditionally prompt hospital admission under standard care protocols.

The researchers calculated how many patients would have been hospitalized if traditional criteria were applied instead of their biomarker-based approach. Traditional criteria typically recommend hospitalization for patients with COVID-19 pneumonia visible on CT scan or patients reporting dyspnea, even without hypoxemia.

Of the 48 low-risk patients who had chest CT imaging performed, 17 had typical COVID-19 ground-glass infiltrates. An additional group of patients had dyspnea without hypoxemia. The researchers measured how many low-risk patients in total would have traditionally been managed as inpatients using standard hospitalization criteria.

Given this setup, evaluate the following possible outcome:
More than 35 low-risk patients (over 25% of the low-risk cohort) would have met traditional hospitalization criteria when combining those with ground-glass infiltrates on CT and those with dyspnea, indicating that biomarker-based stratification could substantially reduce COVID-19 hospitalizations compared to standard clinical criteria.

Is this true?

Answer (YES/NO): NO